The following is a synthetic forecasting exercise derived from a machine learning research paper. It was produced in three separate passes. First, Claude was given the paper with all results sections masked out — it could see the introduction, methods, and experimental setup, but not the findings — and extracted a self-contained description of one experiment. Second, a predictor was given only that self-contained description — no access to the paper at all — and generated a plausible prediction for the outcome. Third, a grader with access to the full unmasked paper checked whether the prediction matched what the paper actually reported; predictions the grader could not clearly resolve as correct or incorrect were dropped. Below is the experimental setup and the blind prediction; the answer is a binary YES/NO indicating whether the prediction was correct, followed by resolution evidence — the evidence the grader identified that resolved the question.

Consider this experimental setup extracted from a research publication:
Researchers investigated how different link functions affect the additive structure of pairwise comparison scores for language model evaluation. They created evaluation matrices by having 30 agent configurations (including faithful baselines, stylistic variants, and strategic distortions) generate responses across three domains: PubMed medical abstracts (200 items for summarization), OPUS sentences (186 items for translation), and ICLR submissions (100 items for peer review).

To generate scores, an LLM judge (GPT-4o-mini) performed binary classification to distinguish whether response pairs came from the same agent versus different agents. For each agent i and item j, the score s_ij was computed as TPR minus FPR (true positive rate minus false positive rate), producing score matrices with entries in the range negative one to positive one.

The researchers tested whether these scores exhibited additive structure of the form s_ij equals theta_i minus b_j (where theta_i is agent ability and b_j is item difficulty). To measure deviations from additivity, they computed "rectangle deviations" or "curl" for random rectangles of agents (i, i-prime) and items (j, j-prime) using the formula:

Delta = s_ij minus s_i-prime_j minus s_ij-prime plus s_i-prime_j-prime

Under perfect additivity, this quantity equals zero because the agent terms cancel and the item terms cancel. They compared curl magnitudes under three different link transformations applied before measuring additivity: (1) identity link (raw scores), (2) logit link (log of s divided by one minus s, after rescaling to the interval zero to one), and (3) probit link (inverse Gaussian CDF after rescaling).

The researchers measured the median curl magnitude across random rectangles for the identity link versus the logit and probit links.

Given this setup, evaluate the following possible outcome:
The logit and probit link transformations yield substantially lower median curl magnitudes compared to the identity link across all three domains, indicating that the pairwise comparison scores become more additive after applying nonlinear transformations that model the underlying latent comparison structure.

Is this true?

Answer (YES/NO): NO